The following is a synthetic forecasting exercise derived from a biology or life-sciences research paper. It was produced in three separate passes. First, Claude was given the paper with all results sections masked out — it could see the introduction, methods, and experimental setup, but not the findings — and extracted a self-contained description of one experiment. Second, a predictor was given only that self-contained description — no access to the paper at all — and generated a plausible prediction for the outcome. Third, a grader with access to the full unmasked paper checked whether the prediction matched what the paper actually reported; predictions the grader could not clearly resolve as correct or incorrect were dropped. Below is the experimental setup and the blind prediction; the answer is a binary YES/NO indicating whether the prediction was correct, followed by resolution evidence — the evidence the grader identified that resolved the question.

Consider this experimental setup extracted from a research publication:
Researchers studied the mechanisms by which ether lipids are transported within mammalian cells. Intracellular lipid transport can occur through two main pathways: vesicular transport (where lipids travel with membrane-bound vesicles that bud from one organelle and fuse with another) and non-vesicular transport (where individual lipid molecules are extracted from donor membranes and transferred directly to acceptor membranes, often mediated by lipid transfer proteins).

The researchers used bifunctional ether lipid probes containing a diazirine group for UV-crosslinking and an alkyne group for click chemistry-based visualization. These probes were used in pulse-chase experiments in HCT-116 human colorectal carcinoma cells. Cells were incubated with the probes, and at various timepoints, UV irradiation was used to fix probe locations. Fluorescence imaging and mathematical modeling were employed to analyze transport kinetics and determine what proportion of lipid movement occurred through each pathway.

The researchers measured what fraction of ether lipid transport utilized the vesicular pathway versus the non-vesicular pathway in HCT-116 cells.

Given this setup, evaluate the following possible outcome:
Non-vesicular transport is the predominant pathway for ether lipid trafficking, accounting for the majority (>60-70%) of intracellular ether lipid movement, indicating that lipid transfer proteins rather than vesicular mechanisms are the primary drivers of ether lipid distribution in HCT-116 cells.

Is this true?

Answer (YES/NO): YES